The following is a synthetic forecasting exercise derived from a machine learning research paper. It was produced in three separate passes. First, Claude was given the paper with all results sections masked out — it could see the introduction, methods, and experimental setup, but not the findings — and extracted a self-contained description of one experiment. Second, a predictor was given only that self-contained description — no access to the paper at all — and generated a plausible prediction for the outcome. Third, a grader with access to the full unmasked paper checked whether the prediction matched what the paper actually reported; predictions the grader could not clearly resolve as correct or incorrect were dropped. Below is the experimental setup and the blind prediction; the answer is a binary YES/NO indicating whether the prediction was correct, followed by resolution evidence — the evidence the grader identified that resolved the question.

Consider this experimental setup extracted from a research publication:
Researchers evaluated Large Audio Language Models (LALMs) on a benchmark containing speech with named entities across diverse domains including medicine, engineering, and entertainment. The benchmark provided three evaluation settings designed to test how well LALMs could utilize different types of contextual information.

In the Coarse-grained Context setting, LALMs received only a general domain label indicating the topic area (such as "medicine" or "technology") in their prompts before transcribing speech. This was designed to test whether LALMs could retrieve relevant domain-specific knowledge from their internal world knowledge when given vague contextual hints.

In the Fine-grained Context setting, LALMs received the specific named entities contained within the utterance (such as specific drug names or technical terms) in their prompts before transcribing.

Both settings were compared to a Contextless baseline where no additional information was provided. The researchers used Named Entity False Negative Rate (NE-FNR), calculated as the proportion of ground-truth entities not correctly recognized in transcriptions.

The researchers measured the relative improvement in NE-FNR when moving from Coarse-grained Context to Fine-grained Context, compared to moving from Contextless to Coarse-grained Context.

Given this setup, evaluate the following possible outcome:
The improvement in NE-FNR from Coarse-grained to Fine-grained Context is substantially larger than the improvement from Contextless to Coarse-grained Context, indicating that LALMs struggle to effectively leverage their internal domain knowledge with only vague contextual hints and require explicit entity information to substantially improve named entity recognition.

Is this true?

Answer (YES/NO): YES